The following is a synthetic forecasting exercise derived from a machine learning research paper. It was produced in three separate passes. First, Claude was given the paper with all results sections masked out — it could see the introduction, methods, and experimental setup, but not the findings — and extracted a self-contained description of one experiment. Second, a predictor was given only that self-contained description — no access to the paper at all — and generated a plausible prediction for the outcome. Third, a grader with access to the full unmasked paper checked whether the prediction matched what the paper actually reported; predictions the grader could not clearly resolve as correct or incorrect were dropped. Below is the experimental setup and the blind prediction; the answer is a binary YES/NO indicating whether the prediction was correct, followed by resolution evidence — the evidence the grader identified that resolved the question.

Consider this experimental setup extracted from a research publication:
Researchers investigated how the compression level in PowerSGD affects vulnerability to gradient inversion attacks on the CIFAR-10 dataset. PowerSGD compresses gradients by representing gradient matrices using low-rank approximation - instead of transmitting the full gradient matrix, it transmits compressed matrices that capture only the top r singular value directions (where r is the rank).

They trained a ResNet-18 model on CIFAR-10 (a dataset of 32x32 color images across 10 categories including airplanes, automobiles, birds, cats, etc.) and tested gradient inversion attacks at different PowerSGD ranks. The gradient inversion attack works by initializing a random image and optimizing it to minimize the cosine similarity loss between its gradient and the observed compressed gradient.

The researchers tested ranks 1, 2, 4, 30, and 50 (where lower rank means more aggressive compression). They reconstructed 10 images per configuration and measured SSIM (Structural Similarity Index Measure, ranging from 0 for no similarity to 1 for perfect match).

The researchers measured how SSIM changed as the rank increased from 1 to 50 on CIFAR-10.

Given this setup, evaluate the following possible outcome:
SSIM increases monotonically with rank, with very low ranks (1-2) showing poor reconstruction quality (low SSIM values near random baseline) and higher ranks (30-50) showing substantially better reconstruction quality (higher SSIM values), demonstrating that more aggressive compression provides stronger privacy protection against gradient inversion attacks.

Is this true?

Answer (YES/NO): YES